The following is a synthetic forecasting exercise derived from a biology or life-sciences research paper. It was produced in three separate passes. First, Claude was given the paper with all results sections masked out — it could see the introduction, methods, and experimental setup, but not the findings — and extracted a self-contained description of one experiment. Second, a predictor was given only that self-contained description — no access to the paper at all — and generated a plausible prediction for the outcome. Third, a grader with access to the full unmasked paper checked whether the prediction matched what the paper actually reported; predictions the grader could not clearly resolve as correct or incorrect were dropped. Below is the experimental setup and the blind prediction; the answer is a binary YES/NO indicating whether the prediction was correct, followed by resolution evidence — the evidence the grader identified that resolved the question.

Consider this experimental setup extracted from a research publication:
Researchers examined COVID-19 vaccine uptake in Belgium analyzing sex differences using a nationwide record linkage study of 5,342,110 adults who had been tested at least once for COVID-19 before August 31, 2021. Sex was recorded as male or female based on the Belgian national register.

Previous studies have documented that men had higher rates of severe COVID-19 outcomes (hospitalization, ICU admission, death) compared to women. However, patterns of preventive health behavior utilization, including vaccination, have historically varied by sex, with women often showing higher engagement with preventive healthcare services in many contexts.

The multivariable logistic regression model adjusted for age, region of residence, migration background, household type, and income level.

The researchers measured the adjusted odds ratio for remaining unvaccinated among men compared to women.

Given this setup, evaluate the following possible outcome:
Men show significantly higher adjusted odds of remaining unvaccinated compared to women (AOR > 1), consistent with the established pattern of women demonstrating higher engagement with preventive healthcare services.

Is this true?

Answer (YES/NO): YES